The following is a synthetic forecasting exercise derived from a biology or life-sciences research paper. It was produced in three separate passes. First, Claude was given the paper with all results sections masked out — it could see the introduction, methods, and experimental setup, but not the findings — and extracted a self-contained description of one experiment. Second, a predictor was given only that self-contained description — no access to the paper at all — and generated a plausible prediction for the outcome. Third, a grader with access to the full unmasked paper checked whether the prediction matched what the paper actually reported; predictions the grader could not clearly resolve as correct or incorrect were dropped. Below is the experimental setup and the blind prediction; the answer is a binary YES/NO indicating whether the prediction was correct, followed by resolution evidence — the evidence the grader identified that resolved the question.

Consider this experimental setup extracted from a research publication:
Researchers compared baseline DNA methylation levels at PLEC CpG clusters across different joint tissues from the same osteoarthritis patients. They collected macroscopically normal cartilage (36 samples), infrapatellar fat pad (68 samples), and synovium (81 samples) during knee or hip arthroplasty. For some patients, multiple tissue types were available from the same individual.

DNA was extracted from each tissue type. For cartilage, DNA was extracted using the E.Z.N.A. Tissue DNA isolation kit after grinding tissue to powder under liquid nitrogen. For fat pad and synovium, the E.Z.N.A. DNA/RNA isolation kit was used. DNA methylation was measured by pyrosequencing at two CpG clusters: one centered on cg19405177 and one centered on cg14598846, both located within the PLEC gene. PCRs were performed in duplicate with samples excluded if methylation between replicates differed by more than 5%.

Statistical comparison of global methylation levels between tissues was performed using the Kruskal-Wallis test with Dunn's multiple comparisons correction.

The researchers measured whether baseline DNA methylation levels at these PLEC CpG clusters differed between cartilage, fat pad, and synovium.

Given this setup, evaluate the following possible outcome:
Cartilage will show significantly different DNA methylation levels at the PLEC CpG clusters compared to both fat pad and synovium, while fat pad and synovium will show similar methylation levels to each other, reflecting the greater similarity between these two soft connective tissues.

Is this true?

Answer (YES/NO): NO